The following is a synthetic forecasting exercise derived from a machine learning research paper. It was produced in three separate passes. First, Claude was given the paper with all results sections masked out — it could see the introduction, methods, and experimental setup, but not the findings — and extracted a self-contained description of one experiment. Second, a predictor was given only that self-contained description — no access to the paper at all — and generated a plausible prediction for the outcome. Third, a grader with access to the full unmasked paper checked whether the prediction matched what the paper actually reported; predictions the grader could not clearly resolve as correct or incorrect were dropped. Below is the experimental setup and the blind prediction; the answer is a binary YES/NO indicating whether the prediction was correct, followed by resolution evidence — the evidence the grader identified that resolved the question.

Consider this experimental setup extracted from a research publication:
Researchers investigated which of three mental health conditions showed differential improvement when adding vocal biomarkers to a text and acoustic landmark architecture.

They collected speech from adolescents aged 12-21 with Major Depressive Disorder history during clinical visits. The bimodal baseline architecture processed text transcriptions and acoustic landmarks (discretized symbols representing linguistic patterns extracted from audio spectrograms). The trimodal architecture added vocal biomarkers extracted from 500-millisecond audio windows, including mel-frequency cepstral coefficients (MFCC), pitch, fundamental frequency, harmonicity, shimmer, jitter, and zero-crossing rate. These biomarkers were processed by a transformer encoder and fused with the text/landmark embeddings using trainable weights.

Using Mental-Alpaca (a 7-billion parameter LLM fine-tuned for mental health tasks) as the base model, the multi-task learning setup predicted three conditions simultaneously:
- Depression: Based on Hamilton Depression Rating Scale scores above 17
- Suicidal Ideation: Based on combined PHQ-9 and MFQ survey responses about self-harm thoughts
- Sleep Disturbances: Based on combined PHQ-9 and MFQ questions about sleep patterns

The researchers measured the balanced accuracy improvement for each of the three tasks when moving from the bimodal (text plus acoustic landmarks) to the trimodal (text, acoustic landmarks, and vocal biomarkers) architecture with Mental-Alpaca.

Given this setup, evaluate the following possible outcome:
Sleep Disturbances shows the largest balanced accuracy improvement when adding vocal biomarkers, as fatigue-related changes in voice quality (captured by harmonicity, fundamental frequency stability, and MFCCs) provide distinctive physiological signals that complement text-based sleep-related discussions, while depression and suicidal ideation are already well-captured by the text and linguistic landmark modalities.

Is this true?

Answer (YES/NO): NO